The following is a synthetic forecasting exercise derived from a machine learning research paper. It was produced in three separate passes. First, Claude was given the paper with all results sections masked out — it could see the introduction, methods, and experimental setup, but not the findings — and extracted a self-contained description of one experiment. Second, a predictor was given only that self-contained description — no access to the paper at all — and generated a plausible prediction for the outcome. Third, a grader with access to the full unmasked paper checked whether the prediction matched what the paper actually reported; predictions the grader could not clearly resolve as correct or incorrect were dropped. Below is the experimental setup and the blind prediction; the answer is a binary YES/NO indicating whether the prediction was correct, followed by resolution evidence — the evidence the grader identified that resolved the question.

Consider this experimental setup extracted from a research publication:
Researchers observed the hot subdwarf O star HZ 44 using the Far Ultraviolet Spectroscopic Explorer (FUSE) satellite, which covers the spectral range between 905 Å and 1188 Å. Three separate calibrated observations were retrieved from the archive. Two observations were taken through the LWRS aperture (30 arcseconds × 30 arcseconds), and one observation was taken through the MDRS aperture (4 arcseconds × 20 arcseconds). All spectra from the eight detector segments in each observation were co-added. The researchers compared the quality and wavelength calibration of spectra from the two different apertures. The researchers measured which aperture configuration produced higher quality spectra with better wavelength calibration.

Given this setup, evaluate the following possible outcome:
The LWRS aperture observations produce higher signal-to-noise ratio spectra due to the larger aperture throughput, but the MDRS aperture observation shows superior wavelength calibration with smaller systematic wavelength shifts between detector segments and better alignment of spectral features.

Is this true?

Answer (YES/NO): NO